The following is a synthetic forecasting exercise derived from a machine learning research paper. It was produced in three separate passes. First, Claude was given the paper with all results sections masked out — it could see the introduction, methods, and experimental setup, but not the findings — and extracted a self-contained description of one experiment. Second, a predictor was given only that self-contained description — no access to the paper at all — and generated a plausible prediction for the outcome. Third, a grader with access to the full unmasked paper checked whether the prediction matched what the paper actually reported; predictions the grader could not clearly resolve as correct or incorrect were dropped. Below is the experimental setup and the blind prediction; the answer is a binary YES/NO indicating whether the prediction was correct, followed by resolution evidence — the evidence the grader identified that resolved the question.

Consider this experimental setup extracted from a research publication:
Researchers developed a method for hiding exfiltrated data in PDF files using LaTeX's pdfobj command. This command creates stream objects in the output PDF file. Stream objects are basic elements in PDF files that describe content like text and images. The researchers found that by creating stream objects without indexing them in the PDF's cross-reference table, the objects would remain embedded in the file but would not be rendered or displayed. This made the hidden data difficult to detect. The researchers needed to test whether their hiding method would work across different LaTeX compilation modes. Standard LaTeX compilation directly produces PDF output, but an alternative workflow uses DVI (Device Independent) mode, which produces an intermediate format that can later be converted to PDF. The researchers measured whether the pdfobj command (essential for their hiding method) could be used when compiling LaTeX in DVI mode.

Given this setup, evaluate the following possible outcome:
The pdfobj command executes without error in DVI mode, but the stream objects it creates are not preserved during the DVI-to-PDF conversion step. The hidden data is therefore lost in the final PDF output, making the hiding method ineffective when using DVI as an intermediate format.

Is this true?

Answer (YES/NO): NO